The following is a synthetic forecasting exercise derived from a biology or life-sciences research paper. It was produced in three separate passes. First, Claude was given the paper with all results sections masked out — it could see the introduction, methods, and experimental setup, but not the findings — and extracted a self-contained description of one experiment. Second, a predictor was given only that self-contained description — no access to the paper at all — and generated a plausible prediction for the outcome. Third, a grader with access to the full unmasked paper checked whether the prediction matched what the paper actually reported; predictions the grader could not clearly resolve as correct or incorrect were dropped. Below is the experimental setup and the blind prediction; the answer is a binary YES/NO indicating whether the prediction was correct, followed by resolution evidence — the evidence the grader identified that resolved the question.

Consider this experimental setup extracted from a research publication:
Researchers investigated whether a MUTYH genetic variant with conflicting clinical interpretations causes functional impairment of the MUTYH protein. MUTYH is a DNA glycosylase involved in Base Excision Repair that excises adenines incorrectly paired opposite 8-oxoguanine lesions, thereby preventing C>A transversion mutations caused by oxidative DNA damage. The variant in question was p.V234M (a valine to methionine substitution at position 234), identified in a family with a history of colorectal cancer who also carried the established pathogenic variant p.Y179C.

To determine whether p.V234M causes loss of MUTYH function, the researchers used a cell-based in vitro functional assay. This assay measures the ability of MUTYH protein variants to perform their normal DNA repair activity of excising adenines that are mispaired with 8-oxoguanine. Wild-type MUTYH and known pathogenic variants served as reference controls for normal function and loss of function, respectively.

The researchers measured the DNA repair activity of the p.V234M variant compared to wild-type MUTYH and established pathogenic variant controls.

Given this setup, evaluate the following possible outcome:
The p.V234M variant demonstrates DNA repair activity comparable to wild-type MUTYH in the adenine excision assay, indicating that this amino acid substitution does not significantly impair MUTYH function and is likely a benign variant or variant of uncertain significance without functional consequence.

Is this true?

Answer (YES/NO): NO